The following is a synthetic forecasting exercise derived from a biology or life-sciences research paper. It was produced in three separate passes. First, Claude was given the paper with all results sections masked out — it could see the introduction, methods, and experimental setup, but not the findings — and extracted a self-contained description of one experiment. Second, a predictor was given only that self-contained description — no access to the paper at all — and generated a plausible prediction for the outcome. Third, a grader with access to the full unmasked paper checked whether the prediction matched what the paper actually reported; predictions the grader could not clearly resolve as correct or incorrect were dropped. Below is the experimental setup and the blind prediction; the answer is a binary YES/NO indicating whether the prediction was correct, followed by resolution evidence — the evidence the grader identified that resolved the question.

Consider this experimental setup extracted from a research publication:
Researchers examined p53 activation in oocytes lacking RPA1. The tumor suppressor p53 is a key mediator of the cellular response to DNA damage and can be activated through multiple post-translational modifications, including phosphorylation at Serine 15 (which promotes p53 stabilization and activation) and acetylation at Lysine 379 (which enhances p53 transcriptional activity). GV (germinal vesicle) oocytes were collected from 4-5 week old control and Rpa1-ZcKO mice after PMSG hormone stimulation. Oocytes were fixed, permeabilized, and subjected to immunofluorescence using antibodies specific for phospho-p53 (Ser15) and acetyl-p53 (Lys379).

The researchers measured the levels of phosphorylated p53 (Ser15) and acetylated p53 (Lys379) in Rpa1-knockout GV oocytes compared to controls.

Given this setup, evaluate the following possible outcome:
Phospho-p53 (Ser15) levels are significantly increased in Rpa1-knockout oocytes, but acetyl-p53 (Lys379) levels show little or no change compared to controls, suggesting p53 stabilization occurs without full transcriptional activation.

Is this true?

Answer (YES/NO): YES